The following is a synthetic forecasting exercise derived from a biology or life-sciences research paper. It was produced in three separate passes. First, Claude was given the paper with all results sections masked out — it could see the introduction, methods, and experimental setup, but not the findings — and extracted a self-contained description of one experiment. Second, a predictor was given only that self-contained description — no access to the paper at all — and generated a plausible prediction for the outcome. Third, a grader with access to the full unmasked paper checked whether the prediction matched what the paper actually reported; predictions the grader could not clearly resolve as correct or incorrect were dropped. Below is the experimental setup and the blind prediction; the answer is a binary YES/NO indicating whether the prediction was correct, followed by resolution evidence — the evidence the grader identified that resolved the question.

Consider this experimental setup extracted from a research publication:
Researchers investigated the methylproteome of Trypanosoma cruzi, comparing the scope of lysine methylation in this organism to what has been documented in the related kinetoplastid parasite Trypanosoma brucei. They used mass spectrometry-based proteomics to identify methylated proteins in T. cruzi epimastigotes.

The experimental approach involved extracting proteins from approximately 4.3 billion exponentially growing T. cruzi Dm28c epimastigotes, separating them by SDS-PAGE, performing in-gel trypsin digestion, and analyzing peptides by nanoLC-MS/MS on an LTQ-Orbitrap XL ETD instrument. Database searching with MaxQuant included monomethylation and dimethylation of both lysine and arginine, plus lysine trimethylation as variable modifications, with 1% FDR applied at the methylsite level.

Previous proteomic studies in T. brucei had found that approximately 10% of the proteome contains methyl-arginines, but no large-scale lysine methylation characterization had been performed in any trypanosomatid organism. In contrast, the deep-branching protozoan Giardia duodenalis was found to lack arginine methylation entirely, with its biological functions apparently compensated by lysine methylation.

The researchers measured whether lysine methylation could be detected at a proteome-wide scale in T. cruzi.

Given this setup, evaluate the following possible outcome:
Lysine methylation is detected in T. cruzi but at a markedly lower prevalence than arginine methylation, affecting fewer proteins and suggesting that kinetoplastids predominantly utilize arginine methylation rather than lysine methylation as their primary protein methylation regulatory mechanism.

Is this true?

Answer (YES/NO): NO